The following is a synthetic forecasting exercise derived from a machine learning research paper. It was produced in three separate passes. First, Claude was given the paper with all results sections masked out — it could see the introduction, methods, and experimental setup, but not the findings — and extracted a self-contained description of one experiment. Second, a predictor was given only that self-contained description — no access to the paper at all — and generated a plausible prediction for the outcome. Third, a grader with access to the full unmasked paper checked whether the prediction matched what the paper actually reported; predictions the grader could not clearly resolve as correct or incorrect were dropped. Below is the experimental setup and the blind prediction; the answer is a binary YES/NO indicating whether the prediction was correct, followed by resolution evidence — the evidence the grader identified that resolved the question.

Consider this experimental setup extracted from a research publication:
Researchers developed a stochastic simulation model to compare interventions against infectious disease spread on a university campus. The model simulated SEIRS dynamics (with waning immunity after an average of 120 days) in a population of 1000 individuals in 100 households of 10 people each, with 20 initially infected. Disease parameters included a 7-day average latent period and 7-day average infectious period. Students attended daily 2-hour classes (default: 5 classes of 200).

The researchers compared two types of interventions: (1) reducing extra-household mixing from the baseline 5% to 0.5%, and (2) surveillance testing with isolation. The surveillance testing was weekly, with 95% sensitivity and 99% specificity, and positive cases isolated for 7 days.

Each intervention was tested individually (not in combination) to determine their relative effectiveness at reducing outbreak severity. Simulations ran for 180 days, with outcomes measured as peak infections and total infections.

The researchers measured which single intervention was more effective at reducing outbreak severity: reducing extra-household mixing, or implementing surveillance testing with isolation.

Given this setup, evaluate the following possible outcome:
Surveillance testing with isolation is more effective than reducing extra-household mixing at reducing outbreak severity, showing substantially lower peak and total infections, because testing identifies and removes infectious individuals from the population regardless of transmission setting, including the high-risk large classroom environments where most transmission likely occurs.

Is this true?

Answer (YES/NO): NO